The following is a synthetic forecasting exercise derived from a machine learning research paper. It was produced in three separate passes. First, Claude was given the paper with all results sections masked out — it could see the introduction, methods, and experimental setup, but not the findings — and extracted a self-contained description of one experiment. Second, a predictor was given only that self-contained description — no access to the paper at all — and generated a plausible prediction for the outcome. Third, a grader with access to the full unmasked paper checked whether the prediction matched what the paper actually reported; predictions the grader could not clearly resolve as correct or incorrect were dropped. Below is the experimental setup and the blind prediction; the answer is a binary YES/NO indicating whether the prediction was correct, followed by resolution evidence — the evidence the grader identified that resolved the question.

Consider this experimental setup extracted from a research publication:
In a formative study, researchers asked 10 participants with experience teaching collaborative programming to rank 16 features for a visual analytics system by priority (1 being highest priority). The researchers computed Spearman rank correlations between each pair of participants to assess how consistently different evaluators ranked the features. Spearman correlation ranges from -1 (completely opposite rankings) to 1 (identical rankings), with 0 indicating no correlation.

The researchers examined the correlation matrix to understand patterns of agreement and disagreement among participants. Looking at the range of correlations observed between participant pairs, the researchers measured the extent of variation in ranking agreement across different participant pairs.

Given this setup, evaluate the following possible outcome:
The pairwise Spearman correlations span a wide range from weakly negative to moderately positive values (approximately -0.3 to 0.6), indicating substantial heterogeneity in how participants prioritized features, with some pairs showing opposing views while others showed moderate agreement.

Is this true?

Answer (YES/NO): NO